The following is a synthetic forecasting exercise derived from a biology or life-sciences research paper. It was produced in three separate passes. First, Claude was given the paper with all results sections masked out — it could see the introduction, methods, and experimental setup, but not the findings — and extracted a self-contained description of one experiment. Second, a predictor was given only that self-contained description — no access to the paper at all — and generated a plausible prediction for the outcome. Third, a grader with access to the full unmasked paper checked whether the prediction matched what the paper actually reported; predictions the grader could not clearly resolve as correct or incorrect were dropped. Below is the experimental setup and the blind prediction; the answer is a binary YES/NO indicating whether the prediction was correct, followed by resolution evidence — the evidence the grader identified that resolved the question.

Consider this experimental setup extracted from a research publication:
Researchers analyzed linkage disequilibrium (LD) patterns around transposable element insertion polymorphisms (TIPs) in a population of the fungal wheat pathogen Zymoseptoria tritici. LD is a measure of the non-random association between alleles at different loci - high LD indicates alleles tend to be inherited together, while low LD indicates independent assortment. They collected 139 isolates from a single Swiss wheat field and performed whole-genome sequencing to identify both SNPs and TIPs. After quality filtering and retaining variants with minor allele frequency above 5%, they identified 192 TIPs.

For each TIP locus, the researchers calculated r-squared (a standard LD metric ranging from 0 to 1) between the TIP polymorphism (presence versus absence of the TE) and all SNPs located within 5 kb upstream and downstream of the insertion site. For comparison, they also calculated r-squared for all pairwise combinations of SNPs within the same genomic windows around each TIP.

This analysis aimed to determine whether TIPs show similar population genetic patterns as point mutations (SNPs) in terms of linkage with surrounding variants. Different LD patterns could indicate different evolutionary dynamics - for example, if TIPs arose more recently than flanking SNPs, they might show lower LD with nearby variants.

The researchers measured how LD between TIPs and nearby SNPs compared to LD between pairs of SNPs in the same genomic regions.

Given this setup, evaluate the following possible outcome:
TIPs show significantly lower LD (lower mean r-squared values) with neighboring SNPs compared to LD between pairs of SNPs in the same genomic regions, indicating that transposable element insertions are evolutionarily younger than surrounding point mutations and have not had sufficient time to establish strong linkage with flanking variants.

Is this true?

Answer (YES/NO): NO